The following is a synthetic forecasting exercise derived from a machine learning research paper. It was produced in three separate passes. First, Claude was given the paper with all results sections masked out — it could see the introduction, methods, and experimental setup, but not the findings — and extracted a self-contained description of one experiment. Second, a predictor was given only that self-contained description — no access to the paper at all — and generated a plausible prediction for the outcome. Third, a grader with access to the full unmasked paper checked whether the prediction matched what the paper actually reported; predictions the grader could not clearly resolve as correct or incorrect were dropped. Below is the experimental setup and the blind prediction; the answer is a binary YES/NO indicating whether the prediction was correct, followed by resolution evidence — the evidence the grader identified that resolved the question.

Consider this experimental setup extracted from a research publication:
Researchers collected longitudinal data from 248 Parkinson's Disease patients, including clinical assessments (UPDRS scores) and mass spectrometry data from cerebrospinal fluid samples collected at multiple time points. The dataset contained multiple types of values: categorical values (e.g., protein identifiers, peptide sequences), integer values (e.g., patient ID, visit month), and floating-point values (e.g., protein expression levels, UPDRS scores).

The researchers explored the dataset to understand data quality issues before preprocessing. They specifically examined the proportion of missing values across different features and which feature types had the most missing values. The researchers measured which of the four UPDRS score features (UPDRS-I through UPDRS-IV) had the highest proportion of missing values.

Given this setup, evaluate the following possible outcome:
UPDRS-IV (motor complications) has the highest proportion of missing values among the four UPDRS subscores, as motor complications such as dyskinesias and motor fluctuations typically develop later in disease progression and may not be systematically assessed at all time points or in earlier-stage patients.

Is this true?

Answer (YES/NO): YES